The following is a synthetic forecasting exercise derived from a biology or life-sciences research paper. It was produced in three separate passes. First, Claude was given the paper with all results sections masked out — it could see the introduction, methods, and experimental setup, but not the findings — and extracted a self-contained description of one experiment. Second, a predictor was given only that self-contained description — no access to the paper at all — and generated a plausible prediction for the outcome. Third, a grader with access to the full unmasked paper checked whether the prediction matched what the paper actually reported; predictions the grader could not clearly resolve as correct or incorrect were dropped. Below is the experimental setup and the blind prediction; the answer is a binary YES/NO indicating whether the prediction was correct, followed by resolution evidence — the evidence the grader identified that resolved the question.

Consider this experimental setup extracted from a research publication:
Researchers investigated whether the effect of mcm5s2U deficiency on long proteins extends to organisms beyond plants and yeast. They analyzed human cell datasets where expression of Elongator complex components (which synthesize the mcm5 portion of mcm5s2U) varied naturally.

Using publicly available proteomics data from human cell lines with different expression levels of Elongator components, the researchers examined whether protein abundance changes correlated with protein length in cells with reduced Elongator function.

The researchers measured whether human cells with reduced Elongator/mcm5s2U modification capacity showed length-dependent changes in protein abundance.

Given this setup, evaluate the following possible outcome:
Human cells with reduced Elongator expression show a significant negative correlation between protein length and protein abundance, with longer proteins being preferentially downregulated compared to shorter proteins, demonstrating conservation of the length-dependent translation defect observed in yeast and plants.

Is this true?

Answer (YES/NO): YES